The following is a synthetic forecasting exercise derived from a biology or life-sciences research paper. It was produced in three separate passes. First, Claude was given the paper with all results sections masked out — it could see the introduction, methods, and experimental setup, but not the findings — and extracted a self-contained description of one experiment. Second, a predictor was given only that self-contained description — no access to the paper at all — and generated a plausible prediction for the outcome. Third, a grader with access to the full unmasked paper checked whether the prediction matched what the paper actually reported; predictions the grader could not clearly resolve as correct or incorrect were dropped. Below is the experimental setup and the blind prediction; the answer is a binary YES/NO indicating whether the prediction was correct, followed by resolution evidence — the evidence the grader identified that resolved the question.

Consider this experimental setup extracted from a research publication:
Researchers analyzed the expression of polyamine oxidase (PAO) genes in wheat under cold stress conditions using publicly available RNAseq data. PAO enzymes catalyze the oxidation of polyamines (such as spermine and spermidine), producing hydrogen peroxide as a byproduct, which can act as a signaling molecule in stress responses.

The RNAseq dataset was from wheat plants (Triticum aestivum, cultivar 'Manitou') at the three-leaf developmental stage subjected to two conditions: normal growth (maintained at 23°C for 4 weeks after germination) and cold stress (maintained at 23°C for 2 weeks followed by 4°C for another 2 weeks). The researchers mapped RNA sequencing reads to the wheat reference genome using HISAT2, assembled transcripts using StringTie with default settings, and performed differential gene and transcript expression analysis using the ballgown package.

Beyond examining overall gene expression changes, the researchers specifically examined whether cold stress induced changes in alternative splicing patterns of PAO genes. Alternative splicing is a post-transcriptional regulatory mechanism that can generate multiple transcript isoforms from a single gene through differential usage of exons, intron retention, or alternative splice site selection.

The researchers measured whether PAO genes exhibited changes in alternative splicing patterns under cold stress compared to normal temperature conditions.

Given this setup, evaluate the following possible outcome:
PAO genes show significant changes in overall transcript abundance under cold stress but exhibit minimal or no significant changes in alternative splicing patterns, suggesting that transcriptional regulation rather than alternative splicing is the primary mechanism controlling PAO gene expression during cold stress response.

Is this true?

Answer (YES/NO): NO